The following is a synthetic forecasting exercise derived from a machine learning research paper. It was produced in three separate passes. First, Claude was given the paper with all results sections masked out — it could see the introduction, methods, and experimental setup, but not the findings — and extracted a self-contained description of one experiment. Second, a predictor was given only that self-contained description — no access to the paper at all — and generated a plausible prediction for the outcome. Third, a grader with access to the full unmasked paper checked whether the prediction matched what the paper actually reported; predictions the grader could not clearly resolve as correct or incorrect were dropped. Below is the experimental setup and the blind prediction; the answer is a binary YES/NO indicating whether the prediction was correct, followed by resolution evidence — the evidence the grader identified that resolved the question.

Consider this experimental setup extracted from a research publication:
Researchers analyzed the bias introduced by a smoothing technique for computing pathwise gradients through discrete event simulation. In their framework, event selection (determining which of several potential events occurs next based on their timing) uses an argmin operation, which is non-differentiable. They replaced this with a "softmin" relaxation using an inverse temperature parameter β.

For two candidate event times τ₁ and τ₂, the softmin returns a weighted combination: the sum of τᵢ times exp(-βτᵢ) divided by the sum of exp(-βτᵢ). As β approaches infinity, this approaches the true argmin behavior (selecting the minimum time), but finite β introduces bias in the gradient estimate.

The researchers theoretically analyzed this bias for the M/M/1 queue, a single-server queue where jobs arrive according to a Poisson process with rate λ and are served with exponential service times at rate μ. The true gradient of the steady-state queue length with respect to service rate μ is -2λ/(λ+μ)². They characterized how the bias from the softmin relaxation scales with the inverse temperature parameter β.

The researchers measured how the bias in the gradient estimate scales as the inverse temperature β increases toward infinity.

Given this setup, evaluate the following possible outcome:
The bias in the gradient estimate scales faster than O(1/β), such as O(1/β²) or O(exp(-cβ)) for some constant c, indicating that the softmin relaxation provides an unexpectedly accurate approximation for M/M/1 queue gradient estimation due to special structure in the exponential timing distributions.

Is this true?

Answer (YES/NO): YES